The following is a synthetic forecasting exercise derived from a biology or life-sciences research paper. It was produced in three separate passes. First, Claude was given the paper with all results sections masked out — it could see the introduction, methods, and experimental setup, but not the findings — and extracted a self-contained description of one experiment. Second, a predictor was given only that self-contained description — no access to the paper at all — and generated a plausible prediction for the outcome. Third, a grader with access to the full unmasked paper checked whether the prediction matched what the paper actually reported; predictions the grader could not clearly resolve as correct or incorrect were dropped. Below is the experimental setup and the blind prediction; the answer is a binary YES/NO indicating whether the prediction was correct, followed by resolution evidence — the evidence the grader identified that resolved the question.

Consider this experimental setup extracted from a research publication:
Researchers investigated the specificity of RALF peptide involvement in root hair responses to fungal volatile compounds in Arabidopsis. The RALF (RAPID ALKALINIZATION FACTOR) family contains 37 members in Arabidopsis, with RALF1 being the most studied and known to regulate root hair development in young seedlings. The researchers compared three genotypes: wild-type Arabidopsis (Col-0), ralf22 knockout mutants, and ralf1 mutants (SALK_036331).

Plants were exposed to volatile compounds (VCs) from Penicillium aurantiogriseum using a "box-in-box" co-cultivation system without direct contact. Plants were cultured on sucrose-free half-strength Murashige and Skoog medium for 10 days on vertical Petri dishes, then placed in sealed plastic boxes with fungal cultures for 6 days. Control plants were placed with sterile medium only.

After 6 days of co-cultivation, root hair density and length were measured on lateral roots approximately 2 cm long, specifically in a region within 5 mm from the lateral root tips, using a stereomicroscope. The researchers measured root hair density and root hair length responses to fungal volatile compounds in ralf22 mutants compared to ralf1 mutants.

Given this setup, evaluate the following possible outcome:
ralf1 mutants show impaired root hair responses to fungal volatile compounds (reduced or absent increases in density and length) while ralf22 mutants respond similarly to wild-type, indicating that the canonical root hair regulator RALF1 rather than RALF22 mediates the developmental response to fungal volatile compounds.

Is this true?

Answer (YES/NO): NO